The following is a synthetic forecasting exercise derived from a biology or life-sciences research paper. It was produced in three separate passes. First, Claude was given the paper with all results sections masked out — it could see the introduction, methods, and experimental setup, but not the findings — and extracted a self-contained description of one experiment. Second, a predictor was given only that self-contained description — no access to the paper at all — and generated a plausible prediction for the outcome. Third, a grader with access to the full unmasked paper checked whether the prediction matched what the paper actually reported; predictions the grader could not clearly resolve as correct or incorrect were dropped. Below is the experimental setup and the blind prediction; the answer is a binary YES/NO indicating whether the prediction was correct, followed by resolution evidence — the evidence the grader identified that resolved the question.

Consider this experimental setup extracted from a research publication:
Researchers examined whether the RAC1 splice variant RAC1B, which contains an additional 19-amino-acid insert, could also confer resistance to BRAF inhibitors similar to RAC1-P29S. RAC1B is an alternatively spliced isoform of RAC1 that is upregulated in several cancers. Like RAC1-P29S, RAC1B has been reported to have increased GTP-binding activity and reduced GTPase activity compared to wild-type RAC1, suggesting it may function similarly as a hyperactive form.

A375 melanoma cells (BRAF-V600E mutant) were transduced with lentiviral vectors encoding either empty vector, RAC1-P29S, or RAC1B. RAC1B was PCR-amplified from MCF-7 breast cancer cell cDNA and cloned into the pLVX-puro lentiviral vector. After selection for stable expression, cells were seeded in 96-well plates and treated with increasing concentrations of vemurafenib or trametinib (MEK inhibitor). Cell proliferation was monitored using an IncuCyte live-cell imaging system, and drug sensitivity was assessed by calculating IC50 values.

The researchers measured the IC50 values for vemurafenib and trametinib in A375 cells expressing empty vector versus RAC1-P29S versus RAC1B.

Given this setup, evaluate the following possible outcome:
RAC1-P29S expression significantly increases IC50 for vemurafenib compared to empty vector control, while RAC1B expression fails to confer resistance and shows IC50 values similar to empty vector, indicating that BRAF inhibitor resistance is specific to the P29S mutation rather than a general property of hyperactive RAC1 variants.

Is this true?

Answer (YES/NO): YES